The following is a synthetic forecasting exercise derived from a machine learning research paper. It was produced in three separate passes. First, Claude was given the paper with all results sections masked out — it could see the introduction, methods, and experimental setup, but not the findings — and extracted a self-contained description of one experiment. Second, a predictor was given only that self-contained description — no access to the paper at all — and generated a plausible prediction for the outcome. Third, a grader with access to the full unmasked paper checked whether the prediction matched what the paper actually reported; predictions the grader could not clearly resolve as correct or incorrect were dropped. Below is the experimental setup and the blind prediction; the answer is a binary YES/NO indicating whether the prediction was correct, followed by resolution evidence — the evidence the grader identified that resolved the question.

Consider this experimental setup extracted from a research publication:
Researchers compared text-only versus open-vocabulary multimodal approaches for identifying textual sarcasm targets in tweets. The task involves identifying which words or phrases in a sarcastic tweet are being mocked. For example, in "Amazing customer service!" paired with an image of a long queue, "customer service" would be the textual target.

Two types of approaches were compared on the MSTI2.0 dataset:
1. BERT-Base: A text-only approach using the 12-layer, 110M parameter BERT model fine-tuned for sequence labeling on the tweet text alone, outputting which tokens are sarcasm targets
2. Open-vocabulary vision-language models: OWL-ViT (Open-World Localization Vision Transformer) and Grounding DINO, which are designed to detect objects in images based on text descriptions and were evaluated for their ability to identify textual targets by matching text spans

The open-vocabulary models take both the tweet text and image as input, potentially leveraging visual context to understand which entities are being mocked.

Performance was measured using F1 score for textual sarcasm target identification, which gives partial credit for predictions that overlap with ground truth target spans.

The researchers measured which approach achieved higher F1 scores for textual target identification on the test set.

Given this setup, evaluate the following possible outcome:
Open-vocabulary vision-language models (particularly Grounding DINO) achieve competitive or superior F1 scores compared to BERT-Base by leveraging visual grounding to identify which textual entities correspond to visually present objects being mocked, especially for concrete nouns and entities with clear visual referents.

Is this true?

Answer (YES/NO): NO